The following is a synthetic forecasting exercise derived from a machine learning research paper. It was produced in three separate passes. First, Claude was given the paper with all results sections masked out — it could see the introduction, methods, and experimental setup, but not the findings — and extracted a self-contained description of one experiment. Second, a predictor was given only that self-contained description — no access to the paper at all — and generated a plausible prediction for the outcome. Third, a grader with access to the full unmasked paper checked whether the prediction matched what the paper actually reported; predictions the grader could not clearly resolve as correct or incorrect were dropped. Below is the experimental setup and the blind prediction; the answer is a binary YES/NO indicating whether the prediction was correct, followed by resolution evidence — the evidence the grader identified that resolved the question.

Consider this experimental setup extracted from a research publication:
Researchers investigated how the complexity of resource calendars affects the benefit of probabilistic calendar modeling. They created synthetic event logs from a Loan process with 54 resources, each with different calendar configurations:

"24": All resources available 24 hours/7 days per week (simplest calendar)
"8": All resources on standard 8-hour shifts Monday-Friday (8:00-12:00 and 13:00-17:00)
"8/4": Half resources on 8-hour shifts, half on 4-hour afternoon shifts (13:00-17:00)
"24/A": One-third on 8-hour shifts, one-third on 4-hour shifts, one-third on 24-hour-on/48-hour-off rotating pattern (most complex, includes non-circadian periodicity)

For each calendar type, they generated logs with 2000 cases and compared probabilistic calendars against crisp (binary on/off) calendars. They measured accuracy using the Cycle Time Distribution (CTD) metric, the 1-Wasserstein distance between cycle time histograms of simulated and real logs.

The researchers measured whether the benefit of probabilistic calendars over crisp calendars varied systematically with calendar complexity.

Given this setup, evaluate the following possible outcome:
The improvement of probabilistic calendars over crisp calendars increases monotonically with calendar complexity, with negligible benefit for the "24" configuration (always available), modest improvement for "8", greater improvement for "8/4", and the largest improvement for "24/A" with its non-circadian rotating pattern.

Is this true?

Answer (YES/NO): NO